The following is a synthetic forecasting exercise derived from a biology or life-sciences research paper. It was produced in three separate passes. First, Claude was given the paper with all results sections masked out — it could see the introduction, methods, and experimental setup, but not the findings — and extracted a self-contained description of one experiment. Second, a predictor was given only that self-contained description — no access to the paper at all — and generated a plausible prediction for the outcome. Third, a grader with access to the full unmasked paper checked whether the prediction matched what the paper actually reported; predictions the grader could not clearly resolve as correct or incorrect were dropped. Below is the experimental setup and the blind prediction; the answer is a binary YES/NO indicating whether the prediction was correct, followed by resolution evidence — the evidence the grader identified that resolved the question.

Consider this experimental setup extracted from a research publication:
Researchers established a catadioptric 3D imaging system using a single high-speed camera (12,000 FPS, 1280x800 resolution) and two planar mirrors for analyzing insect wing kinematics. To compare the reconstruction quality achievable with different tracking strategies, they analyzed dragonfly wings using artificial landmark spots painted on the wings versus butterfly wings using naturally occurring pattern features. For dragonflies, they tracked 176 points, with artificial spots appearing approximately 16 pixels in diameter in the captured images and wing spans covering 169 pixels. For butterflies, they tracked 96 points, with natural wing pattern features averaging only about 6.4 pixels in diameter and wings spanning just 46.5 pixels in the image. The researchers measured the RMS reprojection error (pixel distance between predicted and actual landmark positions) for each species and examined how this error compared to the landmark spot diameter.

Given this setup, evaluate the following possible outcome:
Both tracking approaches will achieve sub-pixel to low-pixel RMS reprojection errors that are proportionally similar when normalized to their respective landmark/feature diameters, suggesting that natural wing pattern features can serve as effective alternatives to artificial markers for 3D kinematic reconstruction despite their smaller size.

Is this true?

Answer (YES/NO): NO